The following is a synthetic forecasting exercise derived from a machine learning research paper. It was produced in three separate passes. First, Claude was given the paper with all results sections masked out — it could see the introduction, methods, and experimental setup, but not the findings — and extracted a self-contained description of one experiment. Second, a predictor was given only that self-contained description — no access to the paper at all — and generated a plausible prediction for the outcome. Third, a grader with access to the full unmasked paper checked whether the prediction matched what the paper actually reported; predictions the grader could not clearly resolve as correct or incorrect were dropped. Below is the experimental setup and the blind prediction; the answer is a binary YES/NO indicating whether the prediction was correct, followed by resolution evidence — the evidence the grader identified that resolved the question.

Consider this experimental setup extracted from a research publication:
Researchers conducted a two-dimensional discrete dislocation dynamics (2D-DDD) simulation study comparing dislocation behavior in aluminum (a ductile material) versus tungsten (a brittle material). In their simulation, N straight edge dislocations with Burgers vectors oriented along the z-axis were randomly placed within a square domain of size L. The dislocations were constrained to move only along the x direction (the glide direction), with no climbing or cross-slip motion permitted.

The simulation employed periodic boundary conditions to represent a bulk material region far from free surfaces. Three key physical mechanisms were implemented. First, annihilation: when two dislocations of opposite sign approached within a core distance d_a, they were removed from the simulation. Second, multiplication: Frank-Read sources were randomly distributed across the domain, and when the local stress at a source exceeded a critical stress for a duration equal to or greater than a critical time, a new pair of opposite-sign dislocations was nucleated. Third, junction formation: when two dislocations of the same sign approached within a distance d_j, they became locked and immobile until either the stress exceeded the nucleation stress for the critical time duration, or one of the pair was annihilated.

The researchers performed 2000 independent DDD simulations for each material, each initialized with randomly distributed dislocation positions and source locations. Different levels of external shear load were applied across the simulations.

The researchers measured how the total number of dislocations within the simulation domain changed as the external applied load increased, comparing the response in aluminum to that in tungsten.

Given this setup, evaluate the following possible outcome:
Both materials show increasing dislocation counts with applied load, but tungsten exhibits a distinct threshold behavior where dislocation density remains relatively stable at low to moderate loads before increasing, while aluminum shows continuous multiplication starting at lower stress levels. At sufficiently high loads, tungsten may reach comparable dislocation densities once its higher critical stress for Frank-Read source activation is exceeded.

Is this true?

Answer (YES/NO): NO